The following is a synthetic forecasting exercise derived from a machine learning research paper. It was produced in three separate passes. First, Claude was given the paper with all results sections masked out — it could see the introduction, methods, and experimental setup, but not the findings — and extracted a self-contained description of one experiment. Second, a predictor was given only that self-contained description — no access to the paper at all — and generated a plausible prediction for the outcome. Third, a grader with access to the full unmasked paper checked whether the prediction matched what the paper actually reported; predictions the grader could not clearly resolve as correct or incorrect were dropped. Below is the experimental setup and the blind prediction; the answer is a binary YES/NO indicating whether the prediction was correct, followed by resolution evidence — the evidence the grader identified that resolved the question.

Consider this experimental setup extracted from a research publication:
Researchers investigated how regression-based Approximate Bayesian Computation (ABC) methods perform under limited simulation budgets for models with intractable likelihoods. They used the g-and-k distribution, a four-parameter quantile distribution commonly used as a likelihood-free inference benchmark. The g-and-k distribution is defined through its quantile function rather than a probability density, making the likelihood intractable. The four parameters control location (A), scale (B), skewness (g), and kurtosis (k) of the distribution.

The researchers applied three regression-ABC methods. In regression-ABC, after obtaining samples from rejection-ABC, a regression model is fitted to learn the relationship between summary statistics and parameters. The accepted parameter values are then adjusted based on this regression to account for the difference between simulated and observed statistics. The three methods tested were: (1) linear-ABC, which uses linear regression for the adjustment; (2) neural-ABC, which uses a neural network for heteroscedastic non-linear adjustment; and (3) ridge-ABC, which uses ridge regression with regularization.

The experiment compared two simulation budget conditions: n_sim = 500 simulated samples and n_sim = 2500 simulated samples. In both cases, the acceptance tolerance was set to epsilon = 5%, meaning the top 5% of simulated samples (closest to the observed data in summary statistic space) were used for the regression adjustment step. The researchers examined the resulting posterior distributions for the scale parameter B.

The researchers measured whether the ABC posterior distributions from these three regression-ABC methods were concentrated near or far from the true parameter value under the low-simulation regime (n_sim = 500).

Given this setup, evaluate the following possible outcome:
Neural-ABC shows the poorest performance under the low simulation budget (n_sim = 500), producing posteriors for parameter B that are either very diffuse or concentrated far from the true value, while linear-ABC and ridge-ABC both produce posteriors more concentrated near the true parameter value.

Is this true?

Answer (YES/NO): NO